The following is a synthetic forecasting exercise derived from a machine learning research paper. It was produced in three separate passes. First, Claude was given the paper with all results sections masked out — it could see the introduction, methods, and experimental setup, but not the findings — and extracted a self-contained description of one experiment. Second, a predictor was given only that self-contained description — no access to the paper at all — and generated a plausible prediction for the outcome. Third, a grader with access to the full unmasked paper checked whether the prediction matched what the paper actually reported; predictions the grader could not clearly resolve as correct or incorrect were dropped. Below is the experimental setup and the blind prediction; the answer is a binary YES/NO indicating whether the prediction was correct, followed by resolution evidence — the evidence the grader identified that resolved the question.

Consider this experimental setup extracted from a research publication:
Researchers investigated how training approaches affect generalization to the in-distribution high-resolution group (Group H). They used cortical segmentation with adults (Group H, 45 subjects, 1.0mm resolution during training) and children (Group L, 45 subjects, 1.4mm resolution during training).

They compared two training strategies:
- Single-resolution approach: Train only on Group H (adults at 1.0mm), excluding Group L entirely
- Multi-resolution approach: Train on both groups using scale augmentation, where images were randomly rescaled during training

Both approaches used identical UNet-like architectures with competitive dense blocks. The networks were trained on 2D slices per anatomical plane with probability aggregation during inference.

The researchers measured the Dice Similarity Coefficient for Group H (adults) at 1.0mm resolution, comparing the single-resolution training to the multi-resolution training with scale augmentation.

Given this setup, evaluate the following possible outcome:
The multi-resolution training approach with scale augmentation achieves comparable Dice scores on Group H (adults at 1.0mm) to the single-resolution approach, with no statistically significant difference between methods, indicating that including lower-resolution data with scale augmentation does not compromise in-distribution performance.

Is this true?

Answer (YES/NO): YES